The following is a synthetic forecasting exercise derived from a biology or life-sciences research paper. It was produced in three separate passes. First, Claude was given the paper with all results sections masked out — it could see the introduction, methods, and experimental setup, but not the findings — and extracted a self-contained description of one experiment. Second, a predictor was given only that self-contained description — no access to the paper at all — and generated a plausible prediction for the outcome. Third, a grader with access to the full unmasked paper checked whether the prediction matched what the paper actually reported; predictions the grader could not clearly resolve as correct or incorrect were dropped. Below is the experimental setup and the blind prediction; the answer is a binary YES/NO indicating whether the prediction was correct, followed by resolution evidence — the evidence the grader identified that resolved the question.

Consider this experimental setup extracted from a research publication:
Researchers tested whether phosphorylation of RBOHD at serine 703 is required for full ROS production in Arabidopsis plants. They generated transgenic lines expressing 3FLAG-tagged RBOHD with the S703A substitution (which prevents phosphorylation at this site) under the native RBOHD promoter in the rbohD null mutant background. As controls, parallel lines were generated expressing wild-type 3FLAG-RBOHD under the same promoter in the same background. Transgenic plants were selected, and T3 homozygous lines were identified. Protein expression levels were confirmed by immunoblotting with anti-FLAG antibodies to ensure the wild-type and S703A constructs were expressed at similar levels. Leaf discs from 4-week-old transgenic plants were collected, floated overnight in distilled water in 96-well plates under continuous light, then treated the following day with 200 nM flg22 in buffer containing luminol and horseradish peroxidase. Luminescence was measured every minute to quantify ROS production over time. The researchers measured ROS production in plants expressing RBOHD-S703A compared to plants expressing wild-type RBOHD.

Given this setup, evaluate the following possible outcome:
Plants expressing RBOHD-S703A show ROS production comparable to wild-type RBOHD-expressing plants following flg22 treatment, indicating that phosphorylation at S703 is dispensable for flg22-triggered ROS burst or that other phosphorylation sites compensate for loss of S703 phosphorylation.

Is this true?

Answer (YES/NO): NO